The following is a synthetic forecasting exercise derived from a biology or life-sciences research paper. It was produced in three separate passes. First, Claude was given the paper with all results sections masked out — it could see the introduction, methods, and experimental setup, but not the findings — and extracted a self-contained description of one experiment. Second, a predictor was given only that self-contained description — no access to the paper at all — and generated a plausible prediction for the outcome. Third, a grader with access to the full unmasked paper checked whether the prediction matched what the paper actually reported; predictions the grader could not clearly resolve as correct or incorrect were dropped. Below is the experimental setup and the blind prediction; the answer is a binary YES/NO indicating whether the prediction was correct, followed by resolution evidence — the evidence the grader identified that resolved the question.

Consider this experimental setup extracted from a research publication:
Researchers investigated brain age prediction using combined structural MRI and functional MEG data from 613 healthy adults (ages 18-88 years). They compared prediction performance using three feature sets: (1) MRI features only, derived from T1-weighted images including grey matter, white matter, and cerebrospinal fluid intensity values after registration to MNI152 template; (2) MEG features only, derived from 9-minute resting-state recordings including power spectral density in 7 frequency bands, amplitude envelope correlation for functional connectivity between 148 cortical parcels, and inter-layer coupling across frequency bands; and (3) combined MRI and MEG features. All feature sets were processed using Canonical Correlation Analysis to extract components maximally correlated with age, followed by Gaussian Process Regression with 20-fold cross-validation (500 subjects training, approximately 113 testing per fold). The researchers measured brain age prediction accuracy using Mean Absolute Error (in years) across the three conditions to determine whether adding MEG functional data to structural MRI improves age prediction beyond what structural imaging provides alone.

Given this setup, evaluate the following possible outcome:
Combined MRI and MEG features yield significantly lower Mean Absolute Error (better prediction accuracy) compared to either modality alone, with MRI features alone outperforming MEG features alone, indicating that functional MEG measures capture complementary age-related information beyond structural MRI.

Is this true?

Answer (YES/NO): NO